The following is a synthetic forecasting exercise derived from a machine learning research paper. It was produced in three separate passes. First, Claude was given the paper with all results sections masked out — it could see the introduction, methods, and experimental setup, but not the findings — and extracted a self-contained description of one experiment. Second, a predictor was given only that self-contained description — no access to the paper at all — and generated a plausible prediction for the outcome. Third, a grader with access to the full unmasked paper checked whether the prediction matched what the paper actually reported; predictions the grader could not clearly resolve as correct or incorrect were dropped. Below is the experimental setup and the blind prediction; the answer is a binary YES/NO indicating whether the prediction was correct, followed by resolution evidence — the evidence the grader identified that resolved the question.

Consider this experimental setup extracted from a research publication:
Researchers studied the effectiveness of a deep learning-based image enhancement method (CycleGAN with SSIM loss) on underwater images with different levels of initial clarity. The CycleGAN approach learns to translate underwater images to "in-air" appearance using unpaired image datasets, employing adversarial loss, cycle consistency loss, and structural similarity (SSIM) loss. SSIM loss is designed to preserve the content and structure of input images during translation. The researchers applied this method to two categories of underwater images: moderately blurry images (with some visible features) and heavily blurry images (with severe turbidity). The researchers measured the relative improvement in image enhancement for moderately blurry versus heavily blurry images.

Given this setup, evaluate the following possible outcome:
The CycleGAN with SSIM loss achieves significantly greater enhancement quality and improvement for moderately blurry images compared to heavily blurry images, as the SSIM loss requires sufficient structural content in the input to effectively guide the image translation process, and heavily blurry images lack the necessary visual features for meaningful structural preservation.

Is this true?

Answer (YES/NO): NO